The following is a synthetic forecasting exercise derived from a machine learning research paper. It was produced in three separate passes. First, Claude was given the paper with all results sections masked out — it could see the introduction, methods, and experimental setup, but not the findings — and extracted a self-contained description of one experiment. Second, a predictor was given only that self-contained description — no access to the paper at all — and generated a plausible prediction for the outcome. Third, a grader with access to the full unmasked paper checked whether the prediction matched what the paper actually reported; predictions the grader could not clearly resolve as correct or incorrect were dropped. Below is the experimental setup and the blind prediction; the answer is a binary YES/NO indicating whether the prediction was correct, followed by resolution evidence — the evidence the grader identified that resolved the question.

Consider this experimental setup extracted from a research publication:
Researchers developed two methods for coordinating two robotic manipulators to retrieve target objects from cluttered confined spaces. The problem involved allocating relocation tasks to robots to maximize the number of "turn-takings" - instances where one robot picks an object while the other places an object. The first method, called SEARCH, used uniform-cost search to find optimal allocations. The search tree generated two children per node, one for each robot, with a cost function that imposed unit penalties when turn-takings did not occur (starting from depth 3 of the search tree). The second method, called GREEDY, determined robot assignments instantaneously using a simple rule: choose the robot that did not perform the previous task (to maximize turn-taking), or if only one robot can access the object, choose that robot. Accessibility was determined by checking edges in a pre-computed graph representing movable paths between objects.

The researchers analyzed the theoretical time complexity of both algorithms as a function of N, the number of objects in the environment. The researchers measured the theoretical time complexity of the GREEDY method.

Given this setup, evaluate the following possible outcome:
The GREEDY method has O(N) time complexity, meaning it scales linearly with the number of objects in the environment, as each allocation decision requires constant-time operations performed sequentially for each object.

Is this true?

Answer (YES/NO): NO